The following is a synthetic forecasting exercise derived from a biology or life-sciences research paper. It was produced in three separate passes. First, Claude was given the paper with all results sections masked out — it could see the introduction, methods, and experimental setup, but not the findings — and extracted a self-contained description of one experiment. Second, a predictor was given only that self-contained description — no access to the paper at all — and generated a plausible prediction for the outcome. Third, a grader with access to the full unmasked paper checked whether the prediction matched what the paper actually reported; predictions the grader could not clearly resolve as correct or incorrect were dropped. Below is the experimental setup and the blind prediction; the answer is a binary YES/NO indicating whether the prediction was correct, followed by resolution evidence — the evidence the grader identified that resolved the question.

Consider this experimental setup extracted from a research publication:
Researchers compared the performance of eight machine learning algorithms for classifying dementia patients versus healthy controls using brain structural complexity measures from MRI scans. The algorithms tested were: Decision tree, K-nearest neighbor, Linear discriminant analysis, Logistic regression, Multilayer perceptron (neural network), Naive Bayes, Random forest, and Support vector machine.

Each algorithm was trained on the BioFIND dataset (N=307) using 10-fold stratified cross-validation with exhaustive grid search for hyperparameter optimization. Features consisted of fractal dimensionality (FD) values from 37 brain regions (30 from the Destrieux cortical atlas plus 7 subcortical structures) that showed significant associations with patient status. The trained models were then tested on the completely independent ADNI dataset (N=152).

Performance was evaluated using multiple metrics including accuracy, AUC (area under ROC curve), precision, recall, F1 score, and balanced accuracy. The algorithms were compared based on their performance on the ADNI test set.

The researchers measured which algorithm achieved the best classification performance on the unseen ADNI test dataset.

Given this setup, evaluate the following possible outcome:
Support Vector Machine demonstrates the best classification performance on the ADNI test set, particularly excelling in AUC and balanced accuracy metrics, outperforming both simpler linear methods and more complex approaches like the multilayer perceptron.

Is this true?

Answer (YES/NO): NO